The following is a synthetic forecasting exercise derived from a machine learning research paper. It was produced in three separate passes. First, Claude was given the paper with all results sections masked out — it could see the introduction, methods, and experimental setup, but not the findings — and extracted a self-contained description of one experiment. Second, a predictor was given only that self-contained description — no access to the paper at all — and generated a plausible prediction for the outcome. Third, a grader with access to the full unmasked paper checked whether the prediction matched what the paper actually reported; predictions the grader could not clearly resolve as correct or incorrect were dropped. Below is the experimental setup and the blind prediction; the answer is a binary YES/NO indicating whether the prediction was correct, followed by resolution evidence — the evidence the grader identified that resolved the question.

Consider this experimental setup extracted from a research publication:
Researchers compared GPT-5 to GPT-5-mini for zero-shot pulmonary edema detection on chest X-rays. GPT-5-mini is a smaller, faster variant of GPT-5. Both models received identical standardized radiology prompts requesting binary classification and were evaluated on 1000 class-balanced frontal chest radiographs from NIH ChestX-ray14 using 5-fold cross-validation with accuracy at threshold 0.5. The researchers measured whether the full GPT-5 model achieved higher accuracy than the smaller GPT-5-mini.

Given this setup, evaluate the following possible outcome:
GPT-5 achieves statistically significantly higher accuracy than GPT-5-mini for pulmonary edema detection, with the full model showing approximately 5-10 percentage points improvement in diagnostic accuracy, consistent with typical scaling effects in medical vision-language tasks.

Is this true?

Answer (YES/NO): NO